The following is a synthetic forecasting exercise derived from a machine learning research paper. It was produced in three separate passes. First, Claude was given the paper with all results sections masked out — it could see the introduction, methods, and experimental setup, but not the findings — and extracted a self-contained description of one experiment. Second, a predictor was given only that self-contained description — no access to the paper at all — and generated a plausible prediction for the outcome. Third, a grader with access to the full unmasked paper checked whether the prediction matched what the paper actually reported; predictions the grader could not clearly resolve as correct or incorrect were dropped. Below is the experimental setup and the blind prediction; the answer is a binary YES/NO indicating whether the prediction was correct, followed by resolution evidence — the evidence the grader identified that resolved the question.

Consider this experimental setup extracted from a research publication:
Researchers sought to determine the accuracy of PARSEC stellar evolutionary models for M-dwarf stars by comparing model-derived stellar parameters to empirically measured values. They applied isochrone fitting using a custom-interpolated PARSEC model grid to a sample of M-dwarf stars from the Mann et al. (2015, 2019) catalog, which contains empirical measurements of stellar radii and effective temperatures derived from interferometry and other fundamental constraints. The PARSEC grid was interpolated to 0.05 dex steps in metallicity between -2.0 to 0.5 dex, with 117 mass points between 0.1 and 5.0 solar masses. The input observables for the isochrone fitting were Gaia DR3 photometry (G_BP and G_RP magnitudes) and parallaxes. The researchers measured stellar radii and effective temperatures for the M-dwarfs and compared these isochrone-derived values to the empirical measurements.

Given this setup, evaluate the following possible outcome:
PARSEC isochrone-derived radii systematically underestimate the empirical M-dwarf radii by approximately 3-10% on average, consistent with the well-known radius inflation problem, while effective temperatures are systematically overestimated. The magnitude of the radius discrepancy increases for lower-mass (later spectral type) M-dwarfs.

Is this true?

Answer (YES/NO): NO